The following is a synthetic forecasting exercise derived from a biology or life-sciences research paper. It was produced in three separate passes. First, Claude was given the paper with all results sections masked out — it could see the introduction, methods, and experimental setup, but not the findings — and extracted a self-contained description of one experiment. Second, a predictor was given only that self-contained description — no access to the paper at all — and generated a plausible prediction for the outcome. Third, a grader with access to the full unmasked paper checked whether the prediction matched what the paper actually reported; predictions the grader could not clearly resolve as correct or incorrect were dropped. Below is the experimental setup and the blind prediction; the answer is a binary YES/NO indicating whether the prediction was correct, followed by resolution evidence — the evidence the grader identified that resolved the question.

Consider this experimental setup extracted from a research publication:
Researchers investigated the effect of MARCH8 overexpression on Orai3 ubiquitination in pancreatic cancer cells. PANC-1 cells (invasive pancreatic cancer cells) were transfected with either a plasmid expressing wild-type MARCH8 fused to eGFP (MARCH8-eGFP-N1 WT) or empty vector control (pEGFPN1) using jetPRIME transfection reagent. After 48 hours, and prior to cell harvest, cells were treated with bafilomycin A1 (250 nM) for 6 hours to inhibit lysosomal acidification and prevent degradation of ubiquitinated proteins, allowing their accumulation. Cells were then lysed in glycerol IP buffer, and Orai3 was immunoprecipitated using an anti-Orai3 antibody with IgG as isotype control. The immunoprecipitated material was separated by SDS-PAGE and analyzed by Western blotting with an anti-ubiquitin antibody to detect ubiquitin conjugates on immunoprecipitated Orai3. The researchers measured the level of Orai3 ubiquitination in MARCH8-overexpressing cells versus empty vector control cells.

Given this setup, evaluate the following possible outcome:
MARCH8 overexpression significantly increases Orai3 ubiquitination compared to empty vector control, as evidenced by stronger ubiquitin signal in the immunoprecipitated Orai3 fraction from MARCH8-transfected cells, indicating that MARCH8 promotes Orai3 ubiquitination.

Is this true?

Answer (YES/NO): YES